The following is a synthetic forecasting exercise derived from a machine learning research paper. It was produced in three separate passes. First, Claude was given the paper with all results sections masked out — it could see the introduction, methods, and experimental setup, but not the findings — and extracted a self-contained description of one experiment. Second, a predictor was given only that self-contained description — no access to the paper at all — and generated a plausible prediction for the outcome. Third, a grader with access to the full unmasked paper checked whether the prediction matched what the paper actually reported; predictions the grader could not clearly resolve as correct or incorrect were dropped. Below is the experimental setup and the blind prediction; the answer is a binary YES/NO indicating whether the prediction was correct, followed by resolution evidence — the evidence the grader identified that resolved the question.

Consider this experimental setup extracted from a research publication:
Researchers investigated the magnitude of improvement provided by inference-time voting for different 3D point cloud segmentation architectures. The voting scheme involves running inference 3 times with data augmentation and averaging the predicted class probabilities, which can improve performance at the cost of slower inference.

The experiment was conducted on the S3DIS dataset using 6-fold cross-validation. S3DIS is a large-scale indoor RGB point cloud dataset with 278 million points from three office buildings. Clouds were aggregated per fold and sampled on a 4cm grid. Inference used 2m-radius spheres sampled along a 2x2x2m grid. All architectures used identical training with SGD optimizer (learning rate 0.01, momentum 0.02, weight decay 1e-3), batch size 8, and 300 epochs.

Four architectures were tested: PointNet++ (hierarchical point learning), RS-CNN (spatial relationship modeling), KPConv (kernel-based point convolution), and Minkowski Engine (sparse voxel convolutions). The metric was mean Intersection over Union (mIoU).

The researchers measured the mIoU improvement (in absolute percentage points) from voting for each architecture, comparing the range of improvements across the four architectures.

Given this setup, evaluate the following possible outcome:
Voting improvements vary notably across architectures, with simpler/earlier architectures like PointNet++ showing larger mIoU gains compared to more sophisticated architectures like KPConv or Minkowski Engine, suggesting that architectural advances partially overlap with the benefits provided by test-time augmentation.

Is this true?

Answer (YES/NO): NO